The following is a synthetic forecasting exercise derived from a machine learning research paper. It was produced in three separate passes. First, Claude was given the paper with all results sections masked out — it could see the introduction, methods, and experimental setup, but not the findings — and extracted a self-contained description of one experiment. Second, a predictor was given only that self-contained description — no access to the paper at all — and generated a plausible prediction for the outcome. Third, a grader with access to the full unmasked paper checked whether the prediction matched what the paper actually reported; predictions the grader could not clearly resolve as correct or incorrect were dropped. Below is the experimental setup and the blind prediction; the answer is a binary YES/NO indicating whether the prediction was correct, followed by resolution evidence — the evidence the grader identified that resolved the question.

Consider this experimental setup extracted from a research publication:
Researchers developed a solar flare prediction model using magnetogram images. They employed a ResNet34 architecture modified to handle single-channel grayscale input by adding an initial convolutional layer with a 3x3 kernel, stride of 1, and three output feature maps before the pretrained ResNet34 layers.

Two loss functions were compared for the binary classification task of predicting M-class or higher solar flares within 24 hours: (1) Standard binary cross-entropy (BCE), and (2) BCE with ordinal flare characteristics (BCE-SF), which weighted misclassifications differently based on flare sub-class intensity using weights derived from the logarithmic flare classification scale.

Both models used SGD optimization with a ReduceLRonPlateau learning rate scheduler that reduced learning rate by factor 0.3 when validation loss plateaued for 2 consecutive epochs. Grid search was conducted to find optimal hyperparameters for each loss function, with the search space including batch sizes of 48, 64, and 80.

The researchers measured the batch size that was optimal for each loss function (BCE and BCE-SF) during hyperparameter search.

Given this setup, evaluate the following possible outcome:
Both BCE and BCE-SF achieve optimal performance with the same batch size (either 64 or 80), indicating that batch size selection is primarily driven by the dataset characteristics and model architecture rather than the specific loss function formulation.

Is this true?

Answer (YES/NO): YES